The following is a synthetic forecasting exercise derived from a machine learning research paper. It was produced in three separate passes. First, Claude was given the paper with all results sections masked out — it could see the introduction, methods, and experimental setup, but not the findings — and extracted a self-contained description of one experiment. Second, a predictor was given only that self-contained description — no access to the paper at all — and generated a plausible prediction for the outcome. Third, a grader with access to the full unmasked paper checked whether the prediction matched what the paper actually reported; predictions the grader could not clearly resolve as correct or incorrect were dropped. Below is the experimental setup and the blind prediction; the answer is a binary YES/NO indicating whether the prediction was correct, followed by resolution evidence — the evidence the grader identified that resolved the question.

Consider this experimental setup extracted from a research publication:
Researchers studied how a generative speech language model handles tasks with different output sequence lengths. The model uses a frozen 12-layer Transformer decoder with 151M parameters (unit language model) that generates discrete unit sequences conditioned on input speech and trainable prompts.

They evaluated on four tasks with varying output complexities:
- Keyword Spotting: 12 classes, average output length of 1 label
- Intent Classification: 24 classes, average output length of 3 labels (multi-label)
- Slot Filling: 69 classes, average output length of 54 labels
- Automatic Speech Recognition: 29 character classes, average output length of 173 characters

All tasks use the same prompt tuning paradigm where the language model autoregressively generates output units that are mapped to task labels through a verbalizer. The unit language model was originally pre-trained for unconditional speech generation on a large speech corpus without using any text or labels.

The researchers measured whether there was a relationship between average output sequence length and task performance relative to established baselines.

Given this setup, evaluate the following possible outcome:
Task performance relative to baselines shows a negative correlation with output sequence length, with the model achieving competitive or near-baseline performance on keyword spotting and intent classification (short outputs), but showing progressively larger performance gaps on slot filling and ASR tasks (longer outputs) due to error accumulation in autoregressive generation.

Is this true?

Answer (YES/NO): YES